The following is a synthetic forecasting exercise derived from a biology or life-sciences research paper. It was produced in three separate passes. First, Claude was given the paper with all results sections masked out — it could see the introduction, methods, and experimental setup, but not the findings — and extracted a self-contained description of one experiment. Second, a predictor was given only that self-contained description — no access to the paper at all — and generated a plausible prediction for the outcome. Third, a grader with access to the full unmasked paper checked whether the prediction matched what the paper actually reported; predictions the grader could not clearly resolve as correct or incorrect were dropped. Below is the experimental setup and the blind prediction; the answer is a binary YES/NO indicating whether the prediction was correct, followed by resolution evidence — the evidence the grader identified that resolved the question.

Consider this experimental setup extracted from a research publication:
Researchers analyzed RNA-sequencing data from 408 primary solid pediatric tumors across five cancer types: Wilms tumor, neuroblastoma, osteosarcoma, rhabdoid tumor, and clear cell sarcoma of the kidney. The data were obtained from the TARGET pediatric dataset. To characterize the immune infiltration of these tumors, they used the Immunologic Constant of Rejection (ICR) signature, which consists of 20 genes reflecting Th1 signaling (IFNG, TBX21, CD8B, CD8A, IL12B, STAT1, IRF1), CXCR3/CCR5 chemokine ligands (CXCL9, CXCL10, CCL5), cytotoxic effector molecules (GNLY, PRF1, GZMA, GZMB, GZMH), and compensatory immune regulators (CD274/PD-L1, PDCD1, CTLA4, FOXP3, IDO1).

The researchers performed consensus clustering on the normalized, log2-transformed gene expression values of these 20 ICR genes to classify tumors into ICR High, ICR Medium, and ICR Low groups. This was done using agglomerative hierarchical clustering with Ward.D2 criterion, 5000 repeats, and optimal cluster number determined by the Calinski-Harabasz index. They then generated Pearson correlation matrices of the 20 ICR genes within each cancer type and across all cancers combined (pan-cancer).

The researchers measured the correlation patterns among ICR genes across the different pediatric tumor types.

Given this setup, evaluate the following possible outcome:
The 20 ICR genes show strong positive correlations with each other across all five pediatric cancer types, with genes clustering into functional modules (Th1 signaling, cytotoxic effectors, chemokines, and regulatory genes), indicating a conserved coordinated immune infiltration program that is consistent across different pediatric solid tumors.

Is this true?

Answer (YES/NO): NO